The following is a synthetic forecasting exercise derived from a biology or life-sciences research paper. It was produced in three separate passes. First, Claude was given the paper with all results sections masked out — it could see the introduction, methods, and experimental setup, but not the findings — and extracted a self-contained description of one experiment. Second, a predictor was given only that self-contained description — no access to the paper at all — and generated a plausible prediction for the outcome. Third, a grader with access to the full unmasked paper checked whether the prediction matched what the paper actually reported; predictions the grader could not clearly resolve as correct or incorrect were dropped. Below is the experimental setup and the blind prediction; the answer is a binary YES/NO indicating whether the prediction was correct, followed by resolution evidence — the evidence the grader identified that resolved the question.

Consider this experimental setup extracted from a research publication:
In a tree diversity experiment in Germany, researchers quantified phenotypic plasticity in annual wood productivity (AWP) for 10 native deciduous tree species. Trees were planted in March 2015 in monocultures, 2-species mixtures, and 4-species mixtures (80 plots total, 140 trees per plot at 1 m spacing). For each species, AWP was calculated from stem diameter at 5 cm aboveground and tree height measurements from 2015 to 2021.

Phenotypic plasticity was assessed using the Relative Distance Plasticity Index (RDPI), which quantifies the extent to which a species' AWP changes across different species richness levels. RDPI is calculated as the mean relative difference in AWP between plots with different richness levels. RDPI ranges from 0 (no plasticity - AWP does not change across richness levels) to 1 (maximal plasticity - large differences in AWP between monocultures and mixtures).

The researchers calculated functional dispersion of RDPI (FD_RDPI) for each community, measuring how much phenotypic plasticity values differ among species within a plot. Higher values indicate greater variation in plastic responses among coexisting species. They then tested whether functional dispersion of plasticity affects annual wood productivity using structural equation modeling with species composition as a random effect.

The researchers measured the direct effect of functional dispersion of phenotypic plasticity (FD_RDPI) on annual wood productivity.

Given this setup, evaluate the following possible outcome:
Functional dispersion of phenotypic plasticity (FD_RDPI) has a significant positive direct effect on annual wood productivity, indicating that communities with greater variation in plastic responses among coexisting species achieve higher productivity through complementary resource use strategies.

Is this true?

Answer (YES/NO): NO